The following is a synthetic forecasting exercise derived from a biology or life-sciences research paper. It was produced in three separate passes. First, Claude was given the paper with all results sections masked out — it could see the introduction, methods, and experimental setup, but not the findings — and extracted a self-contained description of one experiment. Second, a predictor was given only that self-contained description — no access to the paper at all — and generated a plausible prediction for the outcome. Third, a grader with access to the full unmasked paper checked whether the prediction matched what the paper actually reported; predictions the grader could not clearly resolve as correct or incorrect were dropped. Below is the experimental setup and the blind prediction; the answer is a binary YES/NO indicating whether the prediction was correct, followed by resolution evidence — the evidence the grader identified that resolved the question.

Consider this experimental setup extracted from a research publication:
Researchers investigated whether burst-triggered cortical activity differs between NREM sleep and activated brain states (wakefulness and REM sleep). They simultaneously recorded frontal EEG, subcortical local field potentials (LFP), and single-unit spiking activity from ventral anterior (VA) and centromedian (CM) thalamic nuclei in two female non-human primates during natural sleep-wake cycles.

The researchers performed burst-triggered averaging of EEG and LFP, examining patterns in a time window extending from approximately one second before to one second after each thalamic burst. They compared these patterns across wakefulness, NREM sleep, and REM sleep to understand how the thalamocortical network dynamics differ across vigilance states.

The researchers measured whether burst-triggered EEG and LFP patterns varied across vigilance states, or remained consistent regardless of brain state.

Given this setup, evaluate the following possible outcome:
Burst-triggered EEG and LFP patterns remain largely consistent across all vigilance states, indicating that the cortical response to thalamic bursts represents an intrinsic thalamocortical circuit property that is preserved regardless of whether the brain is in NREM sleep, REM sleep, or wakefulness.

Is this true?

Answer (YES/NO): NO